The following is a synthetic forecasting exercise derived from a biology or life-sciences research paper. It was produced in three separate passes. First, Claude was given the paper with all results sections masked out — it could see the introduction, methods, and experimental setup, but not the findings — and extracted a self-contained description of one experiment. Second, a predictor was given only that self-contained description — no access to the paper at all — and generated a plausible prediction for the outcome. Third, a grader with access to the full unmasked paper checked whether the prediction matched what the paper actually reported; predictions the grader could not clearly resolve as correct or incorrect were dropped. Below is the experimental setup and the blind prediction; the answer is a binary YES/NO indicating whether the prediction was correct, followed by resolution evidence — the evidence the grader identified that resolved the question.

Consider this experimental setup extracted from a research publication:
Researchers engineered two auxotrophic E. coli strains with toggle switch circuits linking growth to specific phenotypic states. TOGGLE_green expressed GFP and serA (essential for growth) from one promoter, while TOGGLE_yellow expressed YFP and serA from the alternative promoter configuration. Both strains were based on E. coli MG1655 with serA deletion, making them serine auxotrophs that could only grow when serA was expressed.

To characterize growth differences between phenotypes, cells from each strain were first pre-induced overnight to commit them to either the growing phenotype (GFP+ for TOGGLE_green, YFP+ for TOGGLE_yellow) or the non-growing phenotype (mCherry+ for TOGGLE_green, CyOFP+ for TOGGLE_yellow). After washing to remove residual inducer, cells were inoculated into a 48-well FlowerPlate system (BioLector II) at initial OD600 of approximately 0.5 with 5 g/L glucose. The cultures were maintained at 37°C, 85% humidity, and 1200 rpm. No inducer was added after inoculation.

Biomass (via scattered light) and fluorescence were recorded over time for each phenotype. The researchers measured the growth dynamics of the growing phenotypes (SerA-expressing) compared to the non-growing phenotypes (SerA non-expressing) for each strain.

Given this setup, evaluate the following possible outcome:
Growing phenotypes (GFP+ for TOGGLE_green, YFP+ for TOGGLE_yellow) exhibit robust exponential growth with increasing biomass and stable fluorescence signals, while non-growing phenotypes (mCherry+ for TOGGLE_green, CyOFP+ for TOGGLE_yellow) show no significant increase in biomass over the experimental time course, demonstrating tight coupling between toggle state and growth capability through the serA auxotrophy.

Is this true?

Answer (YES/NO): NO